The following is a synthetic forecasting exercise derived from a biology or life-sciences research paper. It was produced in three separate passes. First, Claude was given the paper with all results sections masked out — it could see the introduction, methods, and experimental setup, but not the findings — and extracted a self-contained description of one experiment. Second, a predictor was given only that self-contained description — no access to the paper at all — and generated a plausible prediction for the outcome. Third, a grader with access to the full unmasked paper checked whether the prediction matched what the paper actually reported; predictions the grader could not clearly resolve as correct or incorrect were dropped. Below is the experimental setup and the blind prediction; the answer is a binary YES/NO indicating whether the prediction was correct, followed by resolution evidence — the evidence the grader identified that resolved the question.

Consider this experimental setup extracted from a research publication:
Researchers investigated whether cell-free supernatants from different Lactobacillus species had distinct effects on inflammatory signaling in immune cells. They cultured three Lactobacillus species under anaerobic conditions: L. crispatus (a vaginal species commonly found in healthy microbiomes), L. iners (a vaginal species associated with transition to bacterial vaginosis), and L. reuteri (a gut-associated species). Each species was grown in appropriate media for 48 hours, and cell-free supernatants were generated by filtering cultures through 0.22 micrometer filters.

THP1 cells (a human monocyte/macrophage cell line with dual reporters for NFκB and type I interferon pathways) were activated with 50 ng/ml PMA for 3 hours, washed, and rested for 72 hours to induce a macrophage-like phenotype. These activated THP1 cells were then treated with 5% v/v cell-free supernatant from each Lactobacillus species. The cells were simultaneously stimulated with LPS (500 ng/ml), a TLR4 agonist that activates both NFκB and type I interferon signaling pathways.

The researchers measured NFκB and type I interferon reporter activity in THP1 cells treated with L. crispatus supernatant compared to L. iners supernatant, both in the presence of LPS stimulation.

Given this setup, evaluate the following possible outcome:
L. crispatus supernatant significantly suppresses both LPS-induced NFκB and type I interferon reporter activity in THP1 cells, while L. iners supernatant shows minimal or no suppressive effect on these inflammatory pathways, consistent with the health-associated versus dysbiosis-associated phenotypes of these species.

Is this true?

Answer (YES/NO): YES